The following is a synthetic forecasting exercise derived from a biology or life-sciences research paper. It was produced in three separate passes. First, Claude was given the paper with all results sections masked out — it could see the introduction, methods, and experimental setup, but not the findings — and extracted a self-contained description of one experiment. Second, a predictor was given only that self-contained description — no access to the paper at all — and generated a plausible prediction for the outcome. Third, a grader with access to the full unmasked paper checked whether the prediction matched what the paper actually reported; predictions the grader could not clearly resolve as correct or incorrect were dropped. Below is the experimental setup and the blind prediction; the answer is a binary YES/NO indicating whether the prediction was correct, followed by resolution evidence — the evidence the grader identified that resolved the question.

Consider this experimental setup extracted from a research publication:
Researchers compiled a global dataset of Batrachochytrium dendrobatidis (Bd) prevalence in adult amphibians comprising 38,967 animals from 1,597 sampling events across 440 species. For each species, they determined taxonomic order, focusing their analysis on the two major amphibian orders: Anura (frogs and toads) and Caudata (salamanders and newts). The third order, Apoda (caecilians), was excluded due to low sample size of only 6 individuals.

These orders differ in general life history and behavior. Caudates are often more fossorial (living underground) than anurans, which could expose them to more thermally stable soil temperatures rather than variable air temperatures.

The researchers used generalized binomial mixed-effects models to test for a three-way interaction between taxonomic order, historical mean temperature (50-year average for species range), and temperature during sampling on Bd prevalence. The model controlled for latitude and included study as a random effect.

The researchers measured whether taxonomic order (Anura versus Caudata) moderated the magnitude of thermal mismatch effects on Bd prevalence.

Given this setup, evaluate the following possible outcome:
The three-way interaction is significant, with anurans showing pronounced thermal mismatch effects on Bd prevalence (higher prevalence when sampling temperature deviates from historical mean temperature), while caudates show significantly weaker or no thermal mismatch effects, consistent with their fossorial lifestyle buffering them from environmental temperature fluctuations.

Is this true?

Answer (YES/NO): NO